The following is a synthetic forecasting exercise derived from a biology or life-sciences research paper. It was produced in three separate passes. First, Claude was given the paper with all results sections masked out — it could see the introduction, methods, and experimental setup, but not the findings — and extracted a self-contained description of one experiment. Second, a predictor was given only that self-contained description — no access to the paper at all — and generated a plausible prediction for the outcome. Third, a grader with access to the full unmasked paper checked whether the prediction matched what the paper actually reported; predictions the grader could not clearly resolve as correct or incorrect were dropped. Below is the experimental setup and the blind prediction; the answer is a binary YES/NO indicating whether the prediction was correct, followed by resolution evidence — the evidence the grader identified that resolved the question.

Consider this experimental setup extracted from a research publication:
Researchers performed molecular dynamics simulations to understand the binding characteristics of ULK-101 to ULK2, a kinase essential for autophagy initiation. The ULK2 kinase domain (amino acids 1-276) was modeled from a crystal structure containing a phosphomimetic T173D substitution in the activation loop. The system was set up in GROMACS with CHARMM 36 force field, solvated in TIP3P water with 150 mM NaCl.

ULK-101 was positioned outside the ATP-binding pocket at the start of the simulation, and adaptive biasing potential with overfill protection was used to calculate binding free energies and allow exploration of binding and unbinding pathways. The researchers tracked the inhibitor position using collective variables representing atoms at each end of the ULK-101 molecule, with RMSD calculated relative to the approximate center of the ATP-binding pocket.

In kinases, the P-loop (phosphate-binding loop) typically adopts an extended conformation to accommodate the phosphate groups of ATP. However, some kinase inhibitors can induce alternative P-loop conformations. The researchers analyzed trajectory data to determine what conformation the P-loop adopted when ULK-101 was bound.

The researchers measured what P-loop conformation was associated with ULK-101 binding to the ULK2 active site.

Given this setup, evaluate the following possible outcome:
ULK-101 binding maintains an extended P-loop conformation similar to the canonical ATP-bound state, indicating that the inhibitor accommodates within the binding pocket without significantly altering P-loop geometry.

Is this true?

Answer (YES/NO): NO